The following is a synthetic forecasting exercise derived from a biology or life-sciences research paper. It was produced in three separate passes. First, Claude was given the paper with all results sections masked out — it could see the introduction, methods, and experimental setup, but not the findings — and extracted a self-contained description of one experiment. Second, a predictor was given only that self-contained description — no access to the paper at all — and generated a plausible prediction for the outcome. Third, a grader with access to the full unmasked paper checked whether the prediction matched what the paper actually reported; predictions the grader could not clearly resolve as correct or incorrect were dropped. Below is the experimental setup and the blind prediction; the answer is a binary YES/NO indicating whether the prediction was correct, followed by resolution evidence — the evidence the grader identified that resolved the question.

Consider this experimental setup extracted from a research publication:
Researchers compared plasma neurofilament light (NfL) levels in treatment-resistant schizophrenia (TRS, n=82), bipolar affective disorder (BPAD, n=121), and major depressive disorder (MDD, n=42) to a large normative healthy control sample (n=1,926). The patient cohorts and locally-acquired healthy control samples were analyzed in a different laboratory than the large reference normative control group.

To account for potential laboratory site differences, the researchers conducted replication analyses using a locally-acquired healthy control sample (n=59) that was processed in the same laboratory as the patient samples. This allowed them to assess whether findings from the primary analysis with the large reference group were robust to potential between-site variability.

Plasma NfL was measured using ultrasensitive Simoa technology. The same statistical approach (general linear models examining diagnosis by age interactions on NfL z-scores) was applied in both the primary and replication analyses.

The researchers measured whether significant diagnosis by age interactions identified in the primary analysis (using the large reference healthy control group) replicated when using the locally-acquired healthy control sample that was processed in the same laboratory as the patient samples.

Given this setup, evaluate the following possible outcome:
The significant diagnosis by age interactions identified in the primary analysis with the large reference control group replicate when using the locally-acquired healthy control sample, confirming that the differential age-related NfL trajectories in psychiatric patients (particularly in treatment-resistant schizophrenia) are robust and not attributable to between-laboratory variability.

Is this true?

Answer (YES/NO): NO